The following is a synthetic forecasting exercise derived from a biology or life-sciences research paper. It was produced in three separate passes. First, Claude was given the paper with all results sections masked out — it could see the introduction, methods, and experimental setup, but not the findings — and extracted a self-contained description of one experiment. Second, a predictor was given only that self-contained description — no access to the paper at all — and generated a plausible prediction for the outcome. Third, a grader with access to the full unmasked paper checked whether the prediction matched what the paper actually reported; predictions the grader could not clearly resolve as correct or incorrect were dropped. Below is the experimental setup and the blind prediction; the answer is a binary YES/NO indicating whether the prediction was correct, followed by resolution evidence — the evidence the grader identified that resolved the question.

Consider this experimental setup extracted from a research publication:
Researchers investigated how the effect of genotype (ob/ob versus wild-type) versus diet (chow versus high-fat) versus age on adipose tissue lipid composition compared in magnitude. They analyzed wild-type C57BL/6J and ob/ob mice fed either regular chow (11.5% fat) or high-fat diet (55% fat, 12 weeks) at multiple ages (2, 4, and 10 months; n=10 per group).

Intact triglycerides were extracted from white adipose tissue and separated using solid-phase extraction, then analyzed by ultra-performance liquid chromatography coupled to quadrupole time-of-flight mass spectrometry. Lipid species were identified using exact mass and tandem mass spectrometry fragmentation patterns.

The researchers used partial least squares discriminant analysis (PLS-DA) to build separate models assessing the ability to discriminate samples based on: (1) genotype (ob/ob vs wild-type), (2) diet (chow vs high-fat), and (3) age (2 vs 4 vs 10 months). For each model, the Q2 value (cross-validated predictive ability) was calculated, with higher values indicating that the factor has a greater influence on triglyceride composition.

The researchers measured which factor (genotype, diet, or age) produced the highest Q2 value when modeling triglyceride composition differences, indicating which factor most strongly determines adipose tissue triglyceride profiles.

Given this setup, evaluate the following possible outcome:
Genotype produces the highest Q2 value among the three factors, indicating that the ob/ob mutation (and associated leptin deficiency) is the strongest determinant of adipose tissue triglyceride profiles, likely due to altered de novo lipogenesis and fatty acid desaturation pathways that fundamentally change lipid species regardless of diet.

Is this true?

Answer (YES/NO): NO